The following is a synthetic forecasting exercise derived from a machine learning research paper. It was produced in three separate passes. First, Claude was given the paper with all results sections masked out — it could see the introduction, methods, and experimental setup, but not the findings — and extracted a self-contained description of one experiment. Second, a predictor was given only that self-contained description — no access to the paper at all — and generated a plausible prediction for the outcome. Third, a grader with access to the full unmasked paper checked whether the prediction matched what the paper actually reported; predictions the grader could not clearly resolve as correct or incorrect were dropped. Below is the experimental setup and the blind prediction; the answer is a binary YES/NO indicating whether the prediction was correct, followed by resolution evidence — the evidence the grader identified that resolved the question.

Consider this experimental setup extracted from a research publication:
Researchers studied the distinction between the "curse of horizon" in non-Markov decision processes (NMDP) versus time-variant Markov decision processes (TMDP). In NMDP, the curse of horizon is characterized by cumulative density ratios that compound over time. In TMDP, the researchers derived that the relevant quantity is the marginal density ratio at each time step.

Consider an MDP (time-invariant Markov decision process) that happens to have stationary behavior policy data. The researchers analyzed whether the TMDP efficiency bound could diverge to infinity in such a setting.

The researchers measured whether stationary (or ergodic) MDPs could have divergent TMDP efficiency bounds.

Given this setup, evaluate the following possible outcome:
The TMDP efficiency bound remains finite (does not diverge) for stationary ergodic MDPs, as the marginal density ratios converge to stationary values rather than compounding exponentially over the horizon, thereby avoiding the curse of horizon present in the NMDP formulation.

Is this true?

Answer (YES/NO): YES